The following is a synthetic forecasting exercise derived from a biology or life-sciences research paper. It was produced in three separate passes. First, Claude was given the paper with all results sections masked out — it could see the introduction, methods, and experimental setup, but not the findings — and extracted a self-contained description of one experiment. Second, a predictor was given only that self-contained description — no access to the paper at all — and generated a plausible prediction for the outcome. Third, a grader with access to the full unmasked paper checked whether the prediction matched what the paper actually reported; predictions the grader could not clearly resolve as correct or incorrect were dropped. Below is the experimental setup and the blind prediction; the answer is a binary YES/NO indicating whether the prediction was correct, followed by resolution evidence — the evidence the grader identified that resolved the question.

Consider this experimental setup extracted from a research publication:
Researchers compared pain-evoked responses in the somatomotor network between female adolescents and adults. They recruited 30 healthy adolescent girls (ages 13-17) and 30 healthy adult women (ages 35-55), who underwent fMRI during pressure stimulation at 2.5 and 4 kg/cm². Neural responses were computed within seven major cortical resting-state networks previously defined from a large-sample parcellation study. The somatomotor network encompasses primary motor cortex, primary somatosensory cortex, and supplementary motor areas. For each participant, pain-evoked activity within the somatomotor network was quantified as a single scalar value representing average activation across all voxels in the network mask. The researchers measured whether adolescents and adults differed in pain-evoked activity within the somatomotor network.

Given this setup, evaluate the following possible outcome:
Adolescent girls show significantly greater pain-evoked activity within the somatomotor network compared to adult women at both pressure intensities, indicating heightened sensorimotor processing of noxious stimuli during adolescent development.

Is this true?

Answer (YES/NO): NO